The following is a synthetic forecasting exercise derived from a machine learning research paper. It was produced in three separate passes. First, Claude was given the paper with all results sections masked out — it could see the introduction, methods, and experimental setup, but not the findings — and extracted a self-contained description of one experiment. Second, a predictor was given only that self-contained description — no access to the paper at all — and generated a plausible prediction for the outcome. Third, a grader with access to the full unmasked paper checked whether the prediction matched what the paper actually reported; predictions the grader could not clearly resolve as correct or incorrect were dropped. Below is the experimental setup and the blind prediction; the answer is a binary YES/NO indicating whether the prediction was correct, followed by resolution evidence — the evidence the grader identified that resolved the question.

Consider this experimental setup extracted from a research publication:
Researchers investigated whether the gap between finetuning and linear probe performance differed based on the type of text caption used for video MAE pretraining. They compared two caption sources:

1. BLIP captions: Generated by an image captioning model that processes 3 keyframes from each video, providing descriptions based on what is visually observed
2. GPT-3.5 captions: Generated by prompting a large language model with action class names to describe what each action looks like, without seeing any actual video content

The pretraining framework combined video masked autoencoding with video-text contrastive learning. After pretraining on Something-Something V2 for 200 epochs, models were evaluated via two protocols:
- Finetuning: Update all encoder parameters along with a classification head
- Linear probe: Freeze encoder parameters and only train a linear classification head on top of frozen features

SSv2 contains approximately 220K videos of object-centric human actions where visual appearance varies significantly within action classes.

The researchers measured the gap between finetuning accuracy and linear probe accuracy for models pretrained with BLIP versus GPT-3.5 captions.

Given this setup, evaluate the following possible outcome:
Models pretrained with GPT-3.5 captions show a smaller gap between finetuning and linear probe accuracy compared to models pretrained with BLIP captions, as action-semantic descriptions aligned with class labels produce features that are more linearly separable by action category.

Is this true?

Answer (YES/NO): YES